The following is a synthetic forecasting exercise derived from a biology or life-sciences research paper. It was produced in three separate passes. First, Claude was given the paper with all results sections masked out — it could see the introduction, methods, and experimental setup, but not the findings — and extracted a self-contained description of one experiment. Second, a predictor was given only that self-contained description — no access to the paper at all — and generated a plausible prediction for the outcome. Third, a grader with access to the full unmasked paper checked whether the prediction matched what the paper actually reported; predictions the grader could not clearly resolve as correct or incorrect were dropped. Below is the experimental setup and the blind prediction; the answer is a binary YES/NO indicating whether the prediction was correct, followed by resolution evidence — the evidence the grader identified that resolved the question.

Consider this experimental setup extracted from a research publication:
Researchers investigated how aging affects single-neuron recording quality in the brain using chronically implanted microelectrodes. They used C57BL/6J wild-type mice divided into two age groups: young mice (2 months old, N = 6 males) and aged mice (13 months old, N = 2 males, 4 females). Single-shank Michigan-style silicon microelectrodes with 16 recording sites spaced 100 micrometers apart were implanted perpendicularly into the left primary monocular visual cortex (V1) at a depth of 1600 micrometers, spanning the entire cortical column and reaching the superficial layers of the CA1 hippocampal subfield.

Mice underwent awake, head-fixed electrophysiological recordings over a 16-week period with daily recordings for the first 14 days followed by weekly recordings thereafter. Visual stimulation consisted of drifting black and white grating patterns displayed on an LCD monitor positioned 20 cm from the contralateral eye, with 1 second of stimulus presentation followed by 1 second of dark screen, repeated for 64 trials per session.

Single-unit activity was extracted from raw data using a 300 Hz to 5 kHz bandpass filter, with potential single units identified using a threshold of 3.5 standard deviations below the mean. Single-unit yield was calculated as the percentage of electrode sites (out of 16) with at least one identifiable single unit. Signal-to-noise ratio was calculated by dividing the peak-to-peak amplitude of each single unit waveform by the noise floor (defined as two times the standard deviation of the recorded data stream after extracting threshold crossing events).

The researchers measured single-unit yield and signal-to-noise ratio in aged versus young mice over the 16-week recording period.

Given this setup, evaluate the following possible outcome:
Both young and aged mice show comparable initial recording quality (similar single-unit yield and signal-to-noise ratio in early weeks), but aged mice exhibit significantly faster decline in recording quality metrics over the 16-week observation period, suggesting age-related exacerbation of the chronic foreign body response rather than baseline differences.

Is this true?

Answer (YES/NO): NO